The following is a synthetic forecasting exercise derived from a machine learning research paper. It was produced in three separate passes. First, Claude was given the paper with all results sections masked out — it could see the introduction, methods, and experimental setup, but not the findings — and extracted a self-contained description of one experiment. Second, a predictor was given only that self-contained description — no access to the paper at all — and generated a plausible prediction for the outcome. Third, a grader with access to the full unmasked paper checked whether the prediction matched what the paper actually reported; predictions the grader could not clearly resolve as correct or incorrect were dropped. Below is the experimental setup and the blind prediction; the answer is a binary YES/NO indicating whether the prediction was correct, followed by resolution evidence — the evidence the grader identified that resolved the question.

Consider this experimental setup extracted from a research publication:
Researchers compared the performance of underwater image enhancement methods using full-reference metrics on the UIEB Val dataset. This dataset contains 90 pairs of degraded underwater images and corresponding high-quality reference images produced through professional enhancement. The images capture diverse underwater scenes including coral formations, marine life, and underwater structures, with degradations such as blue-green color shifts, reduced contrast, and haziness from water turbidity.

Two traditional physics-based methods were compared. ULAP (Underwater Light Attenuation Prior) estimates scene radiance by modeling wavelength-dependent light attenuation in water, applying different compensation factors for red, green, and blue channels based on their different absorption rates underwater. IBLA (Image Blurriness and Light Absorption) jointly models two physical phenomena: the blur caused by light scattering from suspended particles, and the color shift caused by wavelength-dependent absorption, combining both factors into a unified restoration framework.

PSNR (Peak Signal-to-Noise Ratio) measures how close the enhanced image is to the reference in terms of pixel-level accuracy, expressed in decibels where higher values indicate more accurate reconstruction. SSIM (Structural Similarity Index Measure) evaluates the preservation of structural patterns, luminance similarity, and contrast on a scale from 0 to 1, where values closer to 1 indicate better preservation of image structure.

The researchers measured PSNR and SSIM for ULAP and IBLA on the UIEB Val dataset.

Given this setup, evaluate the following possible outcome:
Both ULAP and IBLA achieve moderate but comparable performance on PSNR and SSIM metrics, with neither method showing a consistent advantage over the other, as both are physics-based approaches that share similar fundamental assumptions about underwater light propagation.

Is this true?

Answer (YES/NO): NO